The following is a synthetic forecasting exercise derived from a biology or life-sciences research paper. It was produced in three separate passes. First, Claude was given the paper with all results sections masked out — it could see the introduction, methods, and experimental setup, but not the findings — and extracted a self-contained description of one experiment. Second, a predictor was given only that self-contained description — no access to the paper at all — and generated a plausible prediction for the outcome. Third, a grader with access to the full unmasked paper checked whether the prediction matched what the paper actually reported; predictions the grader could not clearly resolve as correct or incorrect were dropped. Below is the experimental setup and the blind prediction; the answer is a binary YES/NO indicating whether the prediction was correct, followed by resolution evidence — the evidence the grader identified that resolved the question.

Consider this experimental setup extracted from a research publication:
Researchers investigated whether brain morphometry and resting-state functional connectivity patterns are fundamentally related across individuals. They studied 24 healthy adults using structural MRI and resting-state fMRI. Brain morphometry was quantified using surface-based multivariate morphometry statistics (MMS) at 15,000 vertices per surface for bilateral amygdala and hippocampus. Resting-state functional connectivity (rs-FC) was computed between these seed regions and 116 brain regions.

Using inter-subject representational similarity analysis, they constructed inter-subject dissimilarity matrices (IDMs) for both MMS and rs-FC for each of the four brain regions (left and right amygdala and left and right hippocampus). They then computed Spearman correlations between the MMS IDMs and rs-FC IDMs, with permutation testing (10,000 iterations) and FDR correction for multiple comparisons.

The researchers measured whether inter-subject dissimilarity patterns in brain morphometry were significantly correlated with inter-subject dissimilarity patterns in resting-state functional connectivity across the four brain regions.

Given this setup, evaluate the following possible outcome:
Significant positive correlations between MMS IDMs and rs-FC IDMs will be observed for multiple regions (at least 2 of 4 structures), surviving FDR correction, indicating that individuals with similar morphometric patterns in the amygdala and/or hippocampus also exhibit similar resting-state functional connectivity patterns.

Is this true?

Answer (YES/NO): YES